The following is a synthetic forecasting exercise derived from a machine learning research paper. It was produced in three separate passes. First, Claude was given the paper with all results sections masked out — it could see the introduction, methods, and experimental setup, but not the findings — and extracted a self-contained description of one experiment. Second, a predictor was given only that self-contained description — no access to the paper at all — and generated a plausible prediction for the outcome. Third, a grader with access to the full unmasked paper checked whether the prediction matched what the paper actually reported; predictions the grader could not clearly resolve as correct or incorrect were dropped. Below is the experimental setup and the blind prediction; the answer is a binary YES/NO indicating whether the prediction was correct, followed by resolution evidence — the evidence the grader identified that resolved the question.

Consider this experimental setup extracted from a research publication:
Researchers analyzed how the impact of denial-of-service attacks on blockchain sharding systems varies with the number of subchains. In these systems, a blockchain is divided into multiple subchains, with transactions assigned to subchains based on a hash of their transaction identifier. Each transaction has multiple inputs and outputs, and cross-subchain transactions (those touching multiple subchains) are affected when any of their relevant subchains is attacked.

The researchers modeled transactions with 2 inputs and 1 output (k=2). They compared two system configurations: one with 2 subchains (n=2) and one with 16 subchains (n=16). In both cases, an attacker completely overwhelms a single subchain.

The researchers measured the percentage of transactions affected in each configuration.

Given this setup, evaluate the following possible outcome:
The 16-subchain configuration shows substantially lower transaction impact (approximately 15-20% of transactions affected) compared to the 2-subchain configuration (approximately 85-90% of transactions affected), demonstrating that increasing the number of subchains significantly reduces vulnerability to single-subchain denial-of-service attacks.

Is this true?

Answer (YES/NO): YES